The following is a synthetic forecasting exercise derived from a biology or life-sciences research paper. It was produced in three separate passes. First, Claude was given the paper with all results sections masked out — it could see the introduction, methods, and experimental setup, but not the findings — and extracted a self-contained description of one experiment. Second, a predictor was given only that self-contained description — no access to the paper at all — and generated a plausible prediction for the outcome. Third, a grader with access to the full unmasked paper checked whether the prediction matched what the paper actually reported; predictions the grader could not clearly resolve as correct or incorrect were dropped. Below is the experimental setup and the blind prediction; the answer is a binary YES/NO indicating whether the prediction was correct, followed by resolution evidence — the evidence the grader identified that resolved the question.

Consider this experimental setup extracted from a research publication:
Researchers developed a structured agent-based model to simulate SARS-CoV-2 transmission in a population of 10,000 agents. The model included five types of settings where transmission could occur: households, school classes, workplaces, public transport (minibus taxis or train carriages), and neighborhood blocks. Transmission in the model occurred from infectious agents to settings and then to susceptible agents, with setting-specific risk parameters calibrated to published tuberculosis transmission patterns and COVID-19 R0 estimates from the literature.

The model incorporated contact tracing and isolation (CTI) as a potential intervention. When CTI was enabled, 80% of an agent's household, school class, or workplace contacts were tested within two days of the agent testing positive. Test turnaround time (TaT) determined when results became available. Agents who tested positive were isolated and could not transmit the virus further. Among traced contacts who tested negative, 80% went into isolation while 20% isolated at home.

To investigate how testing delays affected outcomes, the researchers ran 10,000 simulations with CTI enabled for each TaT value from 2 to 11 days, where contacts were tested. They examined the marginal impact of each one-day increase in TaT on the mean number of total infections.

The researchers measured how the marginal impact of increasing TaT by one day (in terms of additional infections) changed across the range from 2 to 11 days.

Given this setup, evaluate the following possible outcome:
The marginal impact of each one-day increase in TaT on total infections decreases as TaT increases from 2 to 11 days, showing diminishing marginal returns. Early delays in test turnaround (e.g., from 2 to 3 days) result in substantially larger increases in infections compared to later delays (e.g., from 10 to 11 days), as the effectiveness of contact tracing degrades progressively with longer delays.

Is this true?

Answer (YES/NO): NO